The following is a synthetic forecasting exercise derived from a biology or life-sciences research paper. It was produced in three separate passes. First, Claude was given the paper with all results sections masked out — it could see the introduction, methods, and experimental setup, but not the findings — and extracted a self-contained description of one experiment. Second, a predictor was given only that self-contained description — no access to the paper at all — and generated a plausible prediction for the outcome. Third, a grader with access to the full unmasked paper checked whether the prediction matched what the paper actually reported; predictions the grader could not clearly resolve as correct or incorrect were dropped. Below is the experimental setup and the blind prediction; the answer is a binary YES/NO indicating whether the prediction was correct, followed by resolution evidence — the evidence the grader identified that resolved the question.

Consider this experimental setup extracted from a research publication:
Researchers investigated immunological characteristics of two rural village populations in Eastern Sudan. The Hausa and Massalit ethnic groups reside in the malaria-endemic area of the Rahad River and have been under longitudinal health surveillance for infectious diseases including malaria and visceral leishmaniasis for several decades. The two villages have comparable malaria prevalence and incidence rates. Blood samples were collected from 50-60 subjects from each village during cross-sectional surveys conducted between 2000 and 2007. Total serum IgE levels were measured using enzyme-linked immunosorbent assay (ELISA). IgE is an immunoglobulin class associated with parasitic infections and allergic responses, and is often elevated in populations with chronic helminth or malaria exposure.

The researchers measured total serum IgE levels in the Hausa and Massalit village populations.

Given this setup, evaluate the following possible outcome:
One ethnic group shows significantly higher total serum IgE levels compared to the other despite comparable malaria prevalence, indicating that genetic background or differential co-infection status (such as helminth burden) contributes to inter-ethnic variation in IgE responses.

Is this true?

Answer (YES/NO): YES